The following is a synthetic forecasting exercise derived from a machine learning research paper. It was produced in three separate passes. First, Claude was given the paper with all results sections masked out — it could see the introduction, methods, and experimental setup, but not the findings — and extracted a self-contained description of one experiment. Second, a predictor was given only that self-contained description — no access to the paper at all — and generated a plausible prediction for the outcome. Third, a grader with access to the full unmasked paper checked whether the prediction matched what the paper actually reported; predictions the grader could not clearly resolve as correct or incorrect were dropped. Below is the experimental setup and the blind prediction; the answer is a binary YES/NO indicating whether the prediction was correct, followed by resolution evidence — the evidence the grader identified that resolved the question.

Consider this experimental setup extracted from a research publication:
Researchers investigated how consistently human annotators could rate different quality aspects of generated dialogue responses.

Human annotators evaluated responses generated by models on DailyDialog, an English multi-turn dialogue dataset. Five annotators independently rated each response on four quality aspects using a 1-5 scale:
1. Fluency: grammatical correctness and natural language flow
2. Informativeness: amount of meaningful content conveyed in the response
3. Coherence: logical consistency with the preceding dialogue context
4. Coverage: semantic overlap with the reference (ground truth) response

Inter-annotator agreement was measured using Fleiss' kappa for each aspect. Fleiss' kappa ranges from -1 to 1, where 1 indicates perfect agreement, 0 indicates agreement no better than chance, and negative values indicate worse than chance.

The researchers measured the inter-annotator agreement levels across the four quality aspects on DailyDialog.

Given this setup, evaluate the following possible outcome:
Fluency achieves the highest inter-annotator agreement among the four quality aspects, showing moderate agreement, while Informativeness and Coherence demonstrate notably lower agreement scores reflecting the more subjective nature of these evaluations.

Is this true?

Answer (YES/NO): NO